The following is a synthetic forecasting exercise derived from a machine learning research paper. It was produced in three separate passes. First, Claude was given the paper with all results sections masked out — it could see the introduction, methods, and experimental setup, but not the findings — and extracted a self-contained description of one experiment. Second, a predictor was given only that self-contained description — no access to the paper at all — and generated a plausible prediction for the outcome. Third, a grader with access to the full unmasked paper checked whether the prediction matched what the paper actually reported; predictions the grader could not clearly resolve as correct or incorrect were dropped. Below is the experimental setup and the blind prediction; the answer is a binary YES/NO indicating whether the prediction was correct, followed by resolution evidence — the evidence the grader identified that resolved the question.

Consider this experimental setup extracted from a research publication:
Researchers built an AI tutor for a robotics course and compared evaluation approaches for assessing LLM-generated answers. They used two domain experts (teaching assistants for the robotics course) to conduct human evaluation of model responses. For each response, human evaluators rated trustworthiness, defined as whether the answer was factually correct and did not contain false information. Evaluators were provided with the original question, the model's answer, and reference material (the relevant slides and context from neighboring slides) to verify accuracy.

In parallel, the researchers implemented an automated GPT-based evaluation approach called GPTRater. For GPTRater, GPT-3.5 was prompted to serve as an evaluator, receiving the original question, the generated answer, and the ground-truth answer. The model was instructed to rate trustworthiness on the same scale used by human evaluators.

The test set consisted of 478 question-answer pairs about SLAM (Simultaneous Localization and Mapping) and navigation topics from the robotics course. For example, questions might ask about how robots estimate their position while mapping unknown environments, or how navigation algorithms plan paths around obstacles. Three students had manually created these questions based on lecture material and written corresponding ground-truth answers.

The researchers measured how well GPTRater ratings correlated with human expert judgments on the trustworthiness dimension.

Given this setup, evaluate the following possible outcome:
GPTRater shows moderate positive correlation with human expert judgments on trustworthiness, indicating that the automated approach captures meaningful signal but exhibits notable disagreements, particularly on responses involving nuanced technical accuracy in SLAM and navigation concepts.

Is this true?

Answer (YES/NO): NO